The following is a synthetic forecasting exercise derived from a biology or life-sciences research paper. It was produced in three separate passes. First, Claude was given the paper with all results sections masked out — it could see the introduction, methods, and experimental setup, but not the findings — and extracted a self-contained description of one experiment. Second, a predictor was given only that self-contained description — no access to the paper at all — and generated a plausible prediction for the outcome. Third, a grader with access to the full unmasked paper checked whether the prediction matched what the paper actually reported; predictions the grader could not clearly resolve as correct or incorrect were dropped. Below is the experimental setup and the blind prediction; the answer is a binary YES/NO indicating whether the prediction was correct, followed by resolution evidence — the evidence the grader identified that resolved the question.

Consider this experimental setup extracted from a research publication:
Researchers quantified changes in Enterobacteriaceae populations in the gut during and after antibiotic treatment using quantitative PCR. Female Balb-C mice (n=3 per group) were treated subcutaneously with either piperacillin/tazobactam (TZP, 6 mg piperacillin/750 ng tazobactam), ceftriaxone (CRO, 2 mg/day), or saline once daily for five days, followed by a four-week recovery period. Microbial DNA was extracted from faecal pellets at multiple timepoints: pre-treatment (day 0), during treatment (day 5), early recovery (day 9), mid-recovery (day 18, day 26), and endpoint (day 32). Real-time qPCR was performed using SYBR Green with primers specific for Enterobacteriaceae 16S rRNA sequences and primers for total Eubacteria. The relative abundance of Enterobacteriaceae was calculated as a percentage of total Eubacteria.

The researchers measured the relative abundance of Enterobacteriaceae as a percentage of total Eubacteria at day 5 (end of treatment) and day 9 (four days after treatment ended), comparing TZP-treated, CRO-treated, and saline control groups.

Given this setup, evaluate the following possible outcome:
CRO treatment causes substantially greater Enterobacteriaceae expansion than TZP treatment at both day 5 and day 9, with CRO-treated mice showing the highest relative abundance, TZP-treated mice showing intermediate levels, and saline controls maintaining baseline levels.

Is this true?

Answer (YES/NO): NO